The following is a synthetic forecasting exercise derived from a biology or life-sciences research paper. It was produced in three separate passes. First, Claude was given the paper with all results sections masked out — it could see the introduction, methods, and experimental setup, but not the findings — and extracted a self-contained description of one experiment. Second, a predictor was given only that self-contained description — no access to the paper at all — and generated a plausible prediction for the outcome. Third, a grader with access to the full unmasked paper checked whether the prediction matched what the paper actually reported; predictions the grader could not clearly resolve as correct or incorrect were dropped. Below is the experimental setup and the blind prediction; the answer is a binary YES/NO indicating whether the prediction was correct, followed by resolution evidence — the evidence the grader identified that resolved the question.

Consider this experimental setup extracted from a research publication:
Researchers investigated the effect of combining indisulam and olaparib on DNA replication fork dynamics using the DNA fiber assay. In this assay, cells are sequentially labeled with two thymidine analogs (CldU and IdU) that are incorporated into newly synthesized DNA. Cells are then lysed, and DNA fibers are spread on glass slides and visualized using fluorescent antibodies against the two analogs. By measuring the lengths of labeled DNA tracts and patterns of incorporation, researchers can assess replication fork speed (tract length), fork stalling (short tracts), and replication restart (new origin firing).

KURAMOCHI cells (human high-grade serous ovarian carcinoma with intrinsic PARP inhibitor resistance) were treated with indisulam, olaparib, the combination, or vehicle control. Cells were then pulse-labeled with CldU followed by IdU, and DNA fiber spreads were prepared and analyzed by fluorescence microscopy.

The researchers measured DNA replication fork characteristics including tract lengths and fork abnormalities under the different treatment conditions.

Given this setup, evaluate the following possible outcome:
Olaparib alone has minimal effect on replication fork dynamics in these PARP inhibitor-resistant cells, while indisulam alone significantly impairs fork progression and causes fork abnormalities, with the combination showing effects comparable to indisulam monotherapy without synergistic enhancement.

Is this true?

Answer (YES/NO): NO